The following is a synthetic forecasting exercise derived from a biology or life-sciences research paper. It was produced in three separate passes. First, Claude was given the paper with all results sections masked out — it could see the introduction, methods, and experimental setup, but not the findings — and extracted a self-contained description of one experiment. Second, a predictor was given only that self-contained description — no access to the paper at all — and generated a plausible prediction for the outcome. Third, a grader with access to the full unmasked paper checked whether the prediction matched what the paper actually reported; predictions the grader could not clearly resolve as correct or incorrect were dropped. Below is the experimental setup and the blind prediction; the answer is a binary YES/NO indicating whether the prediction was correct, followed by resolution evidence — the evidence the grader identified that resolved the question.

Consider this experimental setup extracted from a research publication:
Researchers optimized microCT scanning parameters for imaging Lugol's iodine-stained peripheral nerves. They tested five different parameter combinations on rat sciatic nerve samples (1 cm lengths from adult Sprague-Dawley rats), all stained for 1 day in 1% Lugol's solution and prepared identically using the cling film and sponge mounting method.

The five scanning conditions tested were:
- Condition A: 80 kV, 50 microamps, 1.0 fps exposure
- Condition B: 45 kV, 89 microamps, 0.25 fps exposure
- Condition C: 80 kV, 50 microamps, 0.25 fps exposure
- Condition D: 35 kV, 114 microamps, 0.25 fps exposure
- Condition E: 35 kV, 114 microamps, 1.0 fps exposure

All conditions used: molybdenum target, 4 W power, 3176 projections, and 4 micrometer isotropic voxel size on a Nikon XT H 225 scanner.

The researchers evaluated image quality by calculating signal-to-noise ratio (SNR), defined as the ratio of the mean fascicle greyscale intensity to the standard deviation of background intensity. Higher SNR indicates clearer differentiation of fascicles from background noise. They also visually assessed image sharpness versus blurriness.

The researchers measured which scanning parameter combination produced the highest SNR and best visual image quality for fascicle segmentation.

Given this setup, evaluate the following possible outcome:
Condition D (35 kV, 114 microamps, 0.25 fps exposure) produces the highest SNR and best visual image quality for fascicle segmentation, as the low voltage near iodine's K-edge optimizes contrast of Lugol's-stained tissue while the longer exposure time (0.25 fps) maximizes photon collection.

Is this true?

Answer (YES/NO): YES